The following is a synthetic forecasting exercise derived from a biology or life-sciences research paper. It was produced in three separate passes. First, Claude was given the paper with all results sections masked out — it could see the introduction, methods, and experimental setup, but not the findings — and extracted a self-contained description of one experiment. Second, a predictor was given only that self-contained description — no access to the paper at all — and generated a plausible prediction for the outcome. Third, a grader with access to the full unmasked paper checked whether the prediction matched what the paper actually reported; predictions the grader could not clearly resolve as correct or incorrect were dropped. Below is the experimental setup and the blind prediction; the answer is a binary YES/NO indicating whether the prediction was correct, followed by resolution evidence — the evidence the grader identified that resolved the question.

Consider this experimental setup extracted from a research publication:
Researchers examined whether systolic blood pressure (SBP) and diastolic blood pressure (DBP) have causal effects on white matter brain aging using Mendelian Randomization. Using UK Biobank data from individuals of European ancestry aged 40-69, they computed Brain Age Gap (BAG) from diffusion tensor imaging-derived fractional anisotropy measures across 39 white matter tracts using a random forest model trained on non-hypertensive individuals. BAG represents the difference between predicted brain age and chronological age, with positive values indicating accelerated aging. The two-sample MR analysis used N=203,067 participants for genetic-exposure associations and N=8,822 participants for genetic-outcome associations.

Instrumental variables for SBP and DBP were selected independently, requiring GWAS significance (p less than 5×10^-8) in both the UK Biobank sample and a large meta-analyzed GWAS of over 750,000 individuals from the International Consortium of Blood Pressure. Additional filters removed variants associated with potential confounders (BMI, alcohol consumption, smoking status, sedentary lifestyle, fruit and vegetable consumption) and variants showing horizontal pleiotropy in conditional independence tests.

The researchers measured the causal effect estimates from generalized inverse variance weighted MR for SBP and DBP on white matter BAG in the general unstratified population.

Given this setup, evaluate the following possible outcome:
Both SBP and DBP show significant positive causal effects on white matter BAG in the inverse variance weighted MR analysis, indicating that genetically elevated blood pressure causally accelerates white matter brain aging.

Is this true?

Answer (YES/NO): NO